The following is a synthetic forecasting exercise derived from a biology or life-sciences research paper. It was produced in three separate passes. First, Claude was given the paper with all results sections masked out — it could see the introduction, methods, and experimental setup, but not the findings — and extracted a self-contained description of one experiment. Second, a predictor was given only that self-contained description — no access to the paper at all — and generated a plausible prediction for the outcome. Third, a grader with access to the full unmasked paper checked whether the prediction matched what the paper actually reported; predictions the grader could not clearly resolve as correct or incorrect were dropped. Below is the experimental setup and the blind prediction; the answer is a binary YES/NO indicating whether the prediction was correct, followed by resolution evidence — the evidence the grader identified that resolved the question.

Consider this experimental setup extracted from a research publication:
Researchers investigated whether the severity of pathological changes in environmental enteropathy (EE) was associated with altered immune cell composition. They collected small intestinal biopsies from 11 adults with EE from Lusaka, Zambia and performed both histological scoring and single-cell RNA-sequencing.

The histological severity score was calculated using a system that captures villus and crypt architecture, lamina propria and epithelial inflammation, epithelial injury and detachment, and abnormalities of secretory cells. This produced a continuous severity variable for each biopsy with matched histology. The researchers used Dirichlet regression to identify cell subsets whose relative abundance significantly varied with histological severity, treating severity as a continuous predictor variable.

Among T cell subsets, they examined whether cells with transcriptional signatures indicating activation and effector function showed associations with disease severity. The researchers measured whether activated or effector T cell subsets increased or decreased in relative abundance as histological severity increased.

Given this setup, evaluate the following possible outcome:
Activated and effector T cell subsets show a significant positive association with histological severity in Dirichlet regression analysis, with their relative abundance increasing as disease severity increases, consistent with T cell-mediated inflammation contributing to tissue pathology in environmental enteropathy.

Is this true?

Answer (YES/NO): YES